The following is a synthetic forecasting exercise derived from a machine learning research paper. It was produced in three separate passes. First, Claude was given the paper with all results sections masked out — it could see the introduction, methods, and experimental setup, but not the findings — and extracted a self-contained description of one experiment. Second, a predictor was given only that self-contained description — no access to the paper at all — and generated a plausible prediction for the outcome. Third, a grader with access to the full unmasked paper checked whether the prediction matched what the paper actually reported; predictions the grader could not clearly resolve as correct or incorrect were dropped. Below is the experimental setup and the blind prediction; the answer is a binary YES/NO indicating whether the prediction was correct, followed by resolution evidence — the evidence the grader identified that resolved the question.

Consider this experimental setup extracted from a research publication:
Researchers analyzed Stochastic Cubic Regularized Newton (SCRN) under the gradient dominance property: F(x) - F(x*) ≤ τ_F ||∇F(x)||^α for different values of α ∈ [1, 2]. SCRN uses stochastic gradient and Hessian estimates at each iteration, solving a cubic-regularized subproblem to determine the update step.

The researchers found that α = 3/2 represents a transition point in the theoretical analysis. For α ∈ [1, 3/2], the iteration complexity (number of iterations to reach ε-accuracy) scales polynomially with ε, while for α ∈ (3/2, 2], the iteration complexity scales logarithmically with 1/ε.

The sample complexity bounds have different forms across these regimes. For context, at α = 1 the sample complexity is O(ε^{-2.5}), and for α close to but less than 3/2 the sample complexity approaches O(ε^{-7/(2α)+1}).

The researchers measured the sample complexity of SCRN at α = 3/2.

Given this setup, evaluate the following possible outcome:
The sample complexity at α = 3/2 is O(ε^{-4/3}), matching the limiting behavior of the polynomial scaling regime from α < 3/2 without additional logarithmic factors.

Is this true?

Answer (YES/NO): NO